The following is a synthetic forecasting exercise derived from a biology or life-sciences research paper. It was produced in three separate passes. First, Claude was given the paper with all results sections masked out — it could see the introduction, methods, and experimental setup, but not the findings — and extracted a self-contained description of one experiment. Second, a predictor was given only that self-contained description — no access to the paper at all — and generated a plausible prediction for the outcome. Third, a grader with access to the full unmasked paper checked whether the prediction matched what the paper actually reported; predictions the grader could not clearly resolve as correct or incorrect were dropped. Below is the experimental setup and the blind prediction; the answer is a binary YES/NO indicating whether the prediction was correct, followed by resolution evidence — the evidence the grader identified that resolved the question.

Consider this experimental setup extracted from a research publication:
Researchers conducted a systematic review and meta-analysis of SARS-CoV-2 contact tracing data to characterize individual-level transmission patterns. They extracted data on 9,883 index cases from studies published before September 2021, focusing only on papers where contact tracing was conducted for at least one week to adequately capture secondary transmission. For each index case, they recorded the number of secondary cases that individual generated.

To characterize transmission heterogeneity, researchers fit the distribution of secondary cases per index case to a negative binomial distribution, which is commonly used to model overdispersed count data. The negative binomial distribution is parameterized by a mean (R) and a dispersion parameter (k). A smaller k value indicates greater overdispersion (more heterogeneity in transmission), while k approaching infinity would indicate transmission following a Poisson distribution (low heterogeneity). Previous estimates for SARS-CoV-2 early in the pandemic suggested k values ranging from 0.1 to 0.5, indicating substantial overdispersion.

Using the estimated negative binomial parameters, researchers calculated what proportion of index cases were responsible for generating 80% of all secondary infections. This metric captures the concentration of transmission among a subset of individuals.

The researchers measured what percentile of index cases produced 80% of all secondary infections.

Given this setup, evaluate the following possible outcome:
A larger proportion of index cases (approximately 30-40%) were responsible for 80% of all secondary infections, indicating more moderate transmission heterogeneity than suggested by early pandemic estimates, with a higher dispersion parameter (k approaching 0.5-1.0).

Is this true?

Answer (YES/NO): NO